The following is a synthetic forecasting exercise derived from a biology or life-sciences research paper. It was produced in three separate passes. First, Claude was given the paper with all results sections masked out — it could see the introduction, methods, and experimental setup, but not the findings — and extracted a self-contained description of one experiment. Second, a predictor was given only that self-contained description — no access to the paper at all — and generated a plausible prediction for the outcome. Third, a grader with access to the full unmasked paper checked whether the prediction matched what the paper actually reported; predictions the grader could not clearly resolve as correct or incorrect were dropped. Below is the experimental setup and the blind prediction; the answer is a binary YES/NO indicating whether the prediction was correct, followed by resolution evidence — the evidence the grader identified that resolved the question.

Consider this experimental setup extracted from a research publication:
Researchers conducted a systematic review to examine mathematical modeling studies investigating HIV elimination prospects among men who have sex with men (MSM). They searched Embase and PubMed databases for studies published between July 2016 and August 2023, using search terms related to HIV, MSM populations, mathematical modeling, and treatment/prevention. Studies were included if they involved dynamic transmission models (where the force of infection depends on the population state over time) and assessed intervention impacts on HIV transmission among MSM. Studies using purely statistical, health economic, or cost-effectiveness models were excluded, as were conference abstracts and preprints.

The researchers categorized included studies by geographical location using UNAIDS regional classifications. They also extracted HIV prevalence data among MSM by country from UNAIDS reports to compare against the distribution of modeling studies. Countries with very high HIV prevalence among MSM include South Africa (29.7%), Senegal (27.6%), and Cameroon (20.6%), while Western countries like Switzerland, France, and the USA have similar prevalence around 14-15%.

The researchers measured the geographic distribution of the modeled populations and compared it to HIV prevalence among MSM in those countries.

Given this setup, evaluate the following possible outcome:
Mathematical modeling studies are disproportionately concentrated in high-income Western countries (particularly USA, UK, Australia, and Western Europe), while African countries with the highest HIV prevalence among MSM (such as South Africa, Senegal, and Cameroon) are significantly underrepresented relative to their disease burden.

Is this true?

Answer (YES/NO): YES